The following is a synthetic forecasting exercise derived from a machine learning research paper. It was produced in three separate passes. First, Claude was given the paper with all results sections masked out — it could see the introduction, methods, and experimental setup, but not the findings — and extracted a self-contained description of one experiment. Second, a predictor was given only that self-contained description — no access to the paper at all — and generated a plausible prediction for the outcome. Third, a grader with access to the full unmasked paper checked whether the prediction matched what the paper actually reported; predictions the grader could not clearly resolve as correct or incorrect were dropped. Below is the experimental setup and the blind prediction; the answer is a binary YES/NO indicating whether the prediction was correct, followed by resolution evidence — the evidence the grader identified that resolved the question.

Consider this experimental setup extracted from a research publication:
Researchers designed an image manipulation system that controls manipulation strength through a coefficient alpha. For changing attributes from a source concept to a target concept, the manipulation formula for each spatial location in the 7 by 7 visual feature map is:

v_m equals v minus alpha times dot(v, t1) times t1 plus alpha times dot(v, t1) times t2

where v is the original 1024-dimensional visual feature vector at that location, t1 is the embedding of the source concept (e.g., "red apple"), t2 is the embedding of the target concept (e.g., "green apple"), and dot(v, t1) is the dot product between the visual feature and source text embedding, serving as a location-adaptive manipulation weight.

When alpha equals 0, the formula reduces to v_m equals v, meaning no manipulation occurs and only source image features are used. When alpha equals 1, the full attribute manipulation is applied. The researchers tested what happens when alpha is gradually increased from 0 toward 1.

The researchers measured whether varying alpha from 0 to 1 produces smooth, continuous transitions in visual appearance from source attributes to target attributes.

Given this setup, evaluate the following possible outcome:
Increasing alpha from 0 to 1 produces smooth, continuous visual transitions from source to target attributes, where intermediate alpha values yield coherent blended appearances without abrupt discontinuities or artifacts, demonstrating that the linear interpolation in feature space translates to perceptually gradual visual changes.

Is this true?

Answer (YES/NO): YES